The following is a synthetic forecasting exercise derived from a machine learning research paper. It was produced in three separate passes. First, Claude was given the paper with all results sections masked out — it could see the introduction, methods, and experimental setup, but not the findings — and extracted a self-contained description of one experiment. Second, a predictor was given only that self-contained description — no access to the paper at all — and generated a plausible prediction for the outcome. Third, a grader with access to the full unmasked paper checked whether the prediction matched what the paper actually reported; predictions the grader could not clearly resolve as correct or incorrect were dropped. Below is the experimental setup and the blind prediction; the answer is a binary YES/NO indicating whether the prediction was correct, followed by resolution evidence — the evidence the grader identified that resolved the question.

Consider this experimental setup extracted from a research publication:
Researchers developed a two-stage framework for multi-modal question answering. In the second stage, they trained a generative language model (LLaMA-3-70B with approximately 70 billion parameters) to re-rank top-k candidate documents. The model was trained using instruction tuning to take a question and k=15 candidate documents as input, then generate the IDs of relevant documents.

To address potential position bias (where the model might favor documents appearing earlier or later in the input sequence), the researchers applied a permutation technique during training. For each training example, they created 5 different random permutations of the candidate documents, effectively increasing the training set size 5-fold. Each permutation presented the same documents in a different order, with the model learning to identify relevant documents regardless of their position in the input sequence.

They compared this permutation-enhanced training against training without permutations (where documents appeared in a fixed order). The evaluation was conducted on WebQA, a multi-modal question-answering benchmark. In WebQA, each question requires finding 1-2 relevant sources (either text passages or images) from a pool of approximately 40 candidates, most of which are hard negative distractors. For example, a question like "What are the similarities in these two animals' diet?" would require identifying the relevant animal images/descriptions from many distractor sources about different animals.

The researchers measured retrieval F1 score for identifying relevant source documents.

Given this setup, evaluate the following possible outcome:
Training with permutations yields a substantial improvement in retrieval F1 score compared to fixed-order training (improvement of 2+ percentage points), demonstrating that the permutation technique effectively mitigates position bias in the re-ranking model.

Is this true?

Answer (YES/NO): YES